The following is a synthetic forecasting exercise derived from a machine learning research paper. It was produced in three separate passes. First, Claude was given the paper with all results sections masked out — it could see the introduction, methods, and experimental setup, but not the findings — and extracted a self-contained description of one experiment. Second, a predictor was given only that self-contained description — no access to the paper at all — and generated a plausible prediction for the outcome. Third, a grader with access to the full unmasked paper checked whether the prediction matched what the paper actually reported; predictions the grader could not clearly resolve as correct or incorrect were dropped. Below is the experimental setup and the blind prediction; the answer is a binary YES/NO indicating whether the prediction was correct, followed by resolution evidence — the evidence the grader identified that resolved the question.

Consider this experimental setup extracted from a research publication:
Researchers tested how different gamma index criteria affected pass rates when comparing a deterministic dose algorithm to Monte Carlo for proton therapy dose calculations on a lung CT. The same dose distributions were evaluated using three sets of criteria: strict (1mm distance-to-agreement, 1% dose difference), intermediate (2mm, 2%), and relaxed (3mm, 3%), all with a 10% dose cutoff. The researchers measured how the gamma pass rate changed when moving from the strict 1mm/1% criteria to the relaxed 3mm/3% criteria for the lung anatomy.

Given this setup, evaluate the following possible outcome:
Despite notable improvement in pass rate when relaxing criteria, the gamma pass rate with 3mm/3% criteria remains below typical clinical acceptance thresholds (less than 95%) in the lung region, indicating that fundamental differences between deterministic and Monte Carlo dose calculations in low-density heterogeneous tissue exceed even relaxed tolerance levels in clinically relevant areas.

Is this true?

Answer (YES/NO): NO